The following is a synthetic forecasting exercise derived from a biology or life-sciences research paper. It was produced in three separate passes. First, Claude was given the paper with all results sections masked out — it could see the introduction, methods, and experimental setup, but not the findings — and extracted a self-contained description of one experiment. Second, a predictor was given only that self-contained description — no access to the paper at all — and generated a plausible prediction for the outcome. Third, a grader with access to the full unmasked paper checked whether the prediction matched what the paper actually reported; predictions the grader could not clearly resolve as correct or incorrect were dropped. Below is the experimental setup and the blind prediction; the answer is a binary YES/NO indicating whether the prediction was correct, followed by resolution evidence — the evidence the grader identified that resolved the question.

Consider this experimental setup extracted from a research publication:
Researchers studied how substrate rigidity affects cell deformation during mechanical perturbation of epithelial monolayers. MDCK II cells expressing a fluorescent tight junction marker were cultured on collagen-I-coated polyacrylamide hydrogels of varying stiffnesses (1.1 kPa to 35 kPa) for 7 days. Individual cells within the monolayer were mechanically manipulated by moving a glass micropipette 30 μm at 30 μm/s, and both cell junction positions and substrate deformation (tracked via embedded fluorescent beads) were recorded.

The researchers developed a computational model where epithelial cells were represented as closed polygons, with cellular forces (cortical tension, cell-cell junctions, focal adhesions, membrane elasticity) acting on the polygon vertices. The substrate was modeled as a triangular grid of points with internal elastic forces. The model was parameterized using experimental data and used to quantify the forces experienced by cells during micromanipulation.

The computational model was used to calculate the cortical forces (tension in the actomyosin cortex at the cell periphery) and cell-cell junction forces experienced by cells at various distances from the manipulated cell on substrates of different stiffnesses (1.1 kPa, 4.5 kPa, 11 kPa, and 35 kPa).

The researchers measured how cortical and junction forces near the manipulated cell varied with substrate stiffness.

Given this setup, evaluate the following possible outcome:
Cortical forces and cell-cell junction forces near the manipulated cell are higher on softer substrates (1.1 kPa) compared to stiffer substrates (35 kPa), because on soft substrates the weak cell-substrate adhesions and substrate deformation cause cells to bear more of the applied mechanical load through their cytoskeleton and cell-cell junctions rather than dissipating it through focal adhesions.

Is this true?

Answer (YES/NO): NO